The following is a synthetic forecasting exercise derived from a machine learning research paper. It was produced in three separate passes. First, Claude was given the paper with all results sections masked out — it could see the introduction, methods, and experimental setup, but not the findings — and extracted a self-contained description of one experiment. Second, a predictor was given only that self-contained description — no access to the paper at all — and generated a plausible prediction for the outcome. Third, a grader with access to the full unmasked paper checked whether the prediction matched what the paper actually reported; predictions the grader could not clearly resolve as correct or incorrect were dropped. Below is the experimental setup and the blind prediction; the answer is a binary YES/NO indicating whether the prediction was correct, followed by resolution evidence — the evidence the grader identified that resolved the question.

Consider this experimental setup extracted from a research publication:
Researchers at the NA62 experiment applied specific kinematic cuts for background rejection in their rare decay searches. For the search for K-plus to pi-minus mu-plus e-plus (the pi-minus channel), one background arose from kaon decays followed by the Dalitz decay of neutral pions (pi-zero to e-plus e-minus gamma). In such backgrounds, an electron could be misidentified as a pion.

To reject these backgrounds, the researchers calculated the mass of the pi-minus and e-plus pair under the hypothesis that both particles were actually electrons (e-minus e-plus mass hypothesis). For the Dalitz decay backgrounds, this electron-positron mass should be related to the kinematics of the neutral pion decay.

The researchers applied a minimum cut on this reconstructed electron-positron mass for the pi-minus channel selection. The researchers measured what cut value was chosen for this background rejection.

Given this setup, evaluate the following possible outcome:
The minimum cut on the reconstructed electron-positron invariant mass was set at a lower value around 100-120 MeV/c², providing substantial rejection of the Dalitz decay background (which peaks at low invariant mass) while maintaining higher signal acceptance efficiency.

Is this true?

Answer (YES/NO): NO